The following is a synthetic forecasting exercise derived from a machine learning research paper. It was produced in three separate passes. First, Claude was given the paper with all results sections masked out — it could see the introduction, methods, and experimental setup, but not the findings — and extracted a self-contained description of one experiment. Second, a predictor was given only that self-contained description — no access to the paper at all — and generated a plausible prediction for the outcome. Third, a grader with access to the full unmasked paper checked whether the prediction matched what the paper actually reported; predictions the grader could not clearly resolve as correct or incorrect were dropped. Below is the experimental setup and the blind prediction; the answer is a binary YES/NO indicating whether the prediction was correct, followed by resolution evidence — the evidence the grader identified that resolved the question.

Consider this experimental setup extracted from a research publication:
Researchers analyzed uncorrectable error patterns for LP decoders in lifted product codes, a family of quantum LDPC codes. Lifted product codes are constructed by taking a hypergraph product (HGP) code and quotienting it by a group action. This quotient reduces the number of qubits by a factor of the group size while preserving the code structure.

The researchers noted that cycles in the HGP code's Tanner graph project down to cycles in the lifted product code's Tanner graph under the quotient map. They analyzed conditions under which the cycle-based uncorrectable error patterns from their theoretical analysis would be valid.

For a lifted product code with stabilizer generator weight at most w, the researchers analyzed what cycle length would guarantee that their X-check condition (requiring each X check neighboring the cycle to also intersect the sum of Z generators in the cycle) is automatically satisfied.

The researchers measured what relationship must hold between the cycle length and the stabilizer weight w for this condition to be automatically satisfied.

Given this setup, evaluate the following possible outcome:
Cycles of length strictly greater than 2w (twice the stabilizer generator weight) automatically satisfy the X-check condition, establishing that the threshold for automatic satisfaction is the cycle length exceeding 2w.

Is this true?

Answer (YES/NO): NO